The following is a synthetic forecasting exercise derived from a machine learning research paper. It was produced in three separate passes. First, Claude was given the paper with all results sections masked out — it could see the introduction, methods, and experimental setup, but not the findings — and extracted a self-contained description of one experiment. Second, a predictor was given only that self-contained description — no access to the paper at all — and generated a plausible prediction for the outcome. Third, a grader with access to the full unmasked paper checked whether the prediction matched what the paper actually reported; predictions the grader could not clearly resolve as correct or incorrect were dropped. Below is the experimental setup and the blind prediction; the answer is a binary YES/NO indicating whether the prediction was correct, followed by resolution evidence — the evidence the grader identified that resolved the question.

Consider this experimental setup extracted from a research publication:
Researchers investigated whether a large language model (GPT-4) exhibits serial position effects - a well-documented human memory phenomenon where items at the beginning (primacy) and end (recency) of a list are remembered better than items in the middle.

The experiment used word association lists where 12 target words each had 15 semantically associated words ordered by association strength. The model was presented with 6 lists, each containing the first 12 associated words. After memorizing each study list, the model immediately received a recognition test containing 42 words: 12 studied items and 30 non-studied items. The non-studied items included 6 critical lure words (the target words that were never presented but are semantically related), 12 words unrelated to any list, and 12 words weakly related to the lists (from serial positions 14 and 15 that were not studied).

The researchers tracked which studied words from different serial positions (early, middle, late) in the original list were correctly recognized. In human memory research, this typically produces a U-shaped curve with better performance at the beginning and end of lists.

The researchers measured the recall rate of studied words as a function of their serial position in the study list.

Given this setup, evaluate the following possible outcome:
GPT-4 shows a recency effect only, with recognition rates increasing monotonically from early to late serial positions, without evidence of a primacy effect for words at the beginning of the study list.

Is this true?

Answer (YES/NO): NO